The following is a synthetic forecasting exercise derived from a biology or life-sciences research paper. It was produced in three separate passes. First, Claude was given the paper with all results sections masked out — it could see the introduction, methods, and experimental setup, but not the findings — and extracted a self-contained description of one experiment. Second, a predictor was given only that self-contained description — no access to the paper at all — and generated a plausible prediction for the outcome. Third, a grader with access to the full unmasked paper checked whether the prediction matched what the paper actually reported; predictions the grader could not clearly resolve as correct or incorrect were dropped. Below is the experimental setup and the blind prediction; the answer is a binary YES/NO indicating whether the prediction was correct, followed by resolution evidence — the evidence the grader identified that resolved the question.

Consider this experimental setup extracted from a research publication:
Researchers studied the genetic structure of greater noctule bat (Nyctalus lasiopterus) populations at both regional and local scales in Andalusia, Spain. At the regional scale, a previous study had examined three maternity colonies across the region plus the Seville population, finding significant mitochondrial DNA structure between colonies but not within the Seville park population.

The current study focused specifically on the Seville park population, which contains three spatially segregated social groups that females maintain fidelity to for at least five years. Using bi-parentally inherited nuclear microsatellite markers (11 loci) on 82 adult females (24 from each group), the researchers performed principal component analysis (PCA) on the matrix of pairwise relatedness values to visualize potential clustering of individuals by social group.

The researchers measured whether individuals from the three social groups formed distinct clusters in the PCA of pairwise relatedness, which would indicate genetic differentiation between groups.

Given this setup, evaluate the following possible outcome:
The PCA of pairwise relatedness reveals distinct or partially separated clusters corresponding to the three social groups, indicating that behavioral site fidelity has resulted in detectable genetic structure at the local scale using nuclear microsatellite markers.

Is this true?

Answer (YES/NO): NO